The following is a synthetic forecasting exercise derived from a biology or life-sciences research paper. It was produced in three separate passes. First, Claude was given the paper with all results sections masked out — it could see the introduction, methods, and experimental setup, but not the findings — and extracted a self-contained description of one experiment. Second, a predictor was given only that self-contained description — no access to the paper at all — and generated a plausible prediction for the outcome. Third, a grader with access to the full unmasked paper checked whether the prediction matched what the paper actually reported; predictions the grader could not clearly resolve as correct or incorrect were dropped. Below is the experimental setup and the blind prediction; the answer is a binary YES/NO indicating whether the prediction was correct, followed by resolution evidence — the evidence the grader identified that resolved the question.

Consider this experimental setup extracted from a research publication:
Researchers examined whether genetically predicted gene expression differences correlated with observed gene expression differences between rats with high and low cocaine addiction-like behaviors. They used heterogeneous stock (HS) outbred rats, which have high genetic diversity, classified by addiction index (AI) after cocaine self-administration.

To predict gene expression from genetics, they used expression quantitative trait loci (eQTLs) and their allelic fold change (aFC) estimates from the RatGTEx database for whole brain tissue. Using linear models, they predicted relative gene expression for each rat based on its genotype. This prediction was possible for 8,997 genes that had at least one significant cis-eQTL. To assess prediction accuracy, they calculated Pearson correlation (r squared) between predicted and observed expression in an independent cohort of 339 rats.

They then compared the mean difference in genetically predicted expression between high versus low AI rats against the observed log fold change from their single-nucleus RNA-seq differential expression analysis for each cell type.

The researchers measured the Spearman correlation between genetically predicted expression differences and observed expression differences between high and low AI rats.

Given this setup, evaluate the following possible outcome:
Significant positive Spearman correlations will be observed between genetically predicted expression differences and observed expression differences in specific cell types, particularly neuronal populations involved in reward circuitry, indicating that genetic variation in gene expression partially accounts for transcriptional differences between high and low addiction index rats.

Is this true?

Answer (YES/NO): NO